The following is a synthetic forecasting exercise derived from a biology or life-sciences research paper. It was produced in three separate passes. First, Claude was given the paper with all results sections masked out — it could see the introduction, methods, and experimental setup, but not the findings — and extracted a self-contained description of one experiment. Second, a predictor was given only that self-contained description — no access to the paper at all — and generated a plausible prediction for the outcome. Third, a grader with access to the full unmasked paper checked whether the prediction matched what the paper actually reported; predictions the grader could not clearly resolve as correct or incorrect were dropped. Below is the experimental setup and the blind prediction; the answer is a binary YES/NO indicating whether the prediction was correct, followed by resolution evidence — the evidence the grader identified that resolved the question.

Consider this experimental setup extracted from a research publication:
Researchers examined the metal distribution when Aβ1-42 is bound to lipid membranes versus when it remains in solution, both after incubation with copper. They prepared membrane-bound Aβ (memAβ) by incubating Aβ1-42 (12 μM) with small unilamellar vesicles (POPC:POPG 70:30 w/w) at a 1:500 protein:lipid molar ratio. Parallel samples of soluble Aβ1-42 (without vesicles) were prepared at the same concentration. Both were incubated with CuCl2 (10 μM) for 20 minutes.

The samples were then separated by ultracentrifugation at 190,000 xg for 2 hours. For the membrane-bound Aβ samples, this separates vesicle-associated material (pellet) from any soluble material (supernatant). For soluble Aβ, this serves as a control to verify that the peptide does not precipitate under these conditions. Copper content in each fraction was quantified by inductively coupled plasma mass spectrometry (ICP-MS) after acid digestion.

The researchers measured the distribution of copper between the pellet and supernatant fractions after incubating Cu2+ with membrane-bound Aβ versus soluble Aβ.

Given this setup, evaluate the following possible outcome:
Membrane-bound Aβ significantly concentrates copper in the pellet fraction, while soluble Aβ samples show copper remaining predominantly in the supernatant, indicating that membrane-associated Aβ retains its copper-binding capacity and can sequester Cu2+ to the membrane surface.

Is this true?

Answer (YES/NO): YES